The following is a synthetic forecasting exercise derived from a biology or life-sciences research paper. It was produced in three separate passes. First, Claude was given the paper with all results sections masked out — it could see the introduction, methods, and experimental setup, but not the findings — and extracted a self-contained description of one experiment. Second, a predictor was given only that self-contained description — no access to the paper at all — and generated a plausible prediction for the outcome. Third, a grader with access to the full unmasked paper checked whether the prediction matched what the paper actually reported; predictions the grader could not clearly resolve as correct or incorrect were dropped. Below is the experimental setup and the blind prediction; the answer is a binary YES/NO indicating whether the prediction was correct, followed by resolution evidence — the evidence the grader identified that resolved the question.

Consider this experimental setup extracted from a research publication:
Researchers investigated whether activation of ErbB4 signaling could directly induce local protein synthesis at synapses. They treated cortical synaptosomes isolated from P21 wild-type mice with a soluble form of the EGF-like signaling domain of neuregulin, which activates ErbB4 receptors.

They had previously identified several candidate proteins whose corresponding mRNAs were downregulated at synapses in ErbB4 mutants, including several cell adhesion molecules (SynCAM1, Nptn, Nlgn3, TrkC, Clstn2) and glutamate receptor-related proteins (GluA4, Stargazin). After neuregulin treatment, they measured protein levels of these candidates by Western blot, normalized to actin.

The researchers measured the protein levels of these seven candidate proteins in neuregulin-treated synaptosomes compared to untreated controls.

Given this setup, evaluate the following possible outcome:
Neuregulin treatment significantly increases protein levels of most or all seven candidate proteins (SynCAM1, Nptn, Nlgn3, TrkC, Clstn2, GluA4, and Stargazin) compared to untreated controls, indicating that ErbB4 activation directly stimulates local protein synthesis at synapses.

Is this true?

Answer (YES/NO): YES